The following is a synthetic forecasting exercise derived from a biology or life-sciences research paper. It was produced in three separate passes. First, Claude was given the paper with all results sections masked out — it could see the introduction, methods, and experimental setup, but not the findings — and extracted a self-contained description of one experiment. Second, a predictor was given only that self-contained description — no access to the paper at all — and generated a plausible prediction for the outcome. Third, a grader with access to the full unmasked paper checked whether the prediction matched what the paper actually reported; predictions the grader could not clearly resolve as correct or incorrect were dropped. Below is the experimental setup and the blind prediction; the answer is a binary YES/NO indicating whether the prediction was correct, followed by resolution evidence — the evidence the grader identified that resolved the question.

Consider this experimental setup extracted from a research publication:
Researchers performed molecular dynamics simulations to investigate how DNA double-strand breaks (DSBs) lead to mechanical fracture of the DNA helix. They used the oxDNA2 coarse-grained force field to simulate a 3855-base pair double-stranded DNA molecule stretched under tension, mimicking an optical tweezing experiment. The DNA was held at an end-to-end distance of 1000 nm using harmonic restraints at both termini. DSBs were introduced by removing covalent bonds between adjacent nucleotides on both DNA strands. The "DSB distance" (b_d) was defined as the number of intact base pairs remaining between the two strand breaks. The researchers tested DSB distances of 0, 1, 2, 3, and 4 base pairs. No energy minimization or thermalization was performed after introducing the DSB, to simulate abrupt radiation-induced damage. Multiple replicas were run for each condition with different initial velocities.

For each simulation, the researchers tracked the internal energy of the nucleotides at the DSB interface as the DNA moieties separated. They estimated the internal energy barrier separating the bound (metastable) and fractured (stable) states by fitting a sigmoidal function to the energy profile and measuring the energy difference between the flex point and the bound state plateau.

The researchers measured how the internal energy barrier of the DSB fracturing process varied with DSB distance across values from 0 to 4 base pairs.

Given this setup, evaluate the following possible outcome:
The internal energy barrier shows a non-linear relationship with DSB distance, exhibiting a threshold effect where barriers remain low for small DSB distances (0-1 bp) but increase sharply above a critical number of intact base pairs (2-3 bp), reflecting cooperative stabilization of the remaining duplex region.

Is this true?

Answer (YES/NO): NO